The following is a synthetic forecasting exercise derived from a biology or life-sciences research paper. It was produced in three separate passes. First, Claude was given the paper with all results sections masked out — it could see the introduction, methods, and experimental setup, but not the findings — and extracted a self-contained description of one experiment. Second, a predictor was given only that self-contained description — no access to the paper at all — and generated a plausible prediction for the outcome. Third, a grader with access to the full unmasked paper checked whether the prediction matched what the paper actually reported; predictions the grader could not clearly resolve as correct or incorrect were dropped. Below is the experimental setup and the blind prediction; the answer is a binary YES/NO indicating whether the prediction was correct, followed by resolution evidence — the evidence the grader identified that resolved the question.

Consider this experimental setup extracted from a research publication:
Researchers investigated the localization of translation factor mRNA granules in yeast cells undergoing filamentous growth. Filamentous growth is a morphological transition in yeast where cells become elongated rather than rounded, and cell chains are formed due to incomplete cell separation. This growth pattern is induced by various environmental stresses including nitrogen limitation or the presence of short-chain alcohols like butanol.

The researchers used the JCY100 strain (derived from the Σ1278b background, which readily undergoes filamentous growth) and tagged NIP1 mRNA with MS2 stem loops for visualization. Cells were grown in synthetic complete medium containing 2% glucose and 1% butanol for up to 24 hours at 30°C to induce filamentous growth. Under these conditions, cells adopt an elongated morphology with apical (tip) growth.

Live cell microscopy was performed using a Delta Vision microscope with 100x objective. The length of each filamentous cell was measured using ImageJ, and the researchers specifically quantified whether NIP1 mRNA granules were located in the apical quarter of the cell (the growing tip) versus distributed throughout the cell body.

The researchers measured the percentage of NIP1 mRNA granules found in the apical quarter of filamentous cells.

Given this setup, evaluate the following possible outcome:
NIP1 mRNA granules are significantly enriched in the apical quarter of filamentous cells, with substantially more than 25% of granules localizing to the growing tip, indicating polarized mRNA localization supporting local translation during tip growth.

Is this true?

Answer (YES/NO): YES